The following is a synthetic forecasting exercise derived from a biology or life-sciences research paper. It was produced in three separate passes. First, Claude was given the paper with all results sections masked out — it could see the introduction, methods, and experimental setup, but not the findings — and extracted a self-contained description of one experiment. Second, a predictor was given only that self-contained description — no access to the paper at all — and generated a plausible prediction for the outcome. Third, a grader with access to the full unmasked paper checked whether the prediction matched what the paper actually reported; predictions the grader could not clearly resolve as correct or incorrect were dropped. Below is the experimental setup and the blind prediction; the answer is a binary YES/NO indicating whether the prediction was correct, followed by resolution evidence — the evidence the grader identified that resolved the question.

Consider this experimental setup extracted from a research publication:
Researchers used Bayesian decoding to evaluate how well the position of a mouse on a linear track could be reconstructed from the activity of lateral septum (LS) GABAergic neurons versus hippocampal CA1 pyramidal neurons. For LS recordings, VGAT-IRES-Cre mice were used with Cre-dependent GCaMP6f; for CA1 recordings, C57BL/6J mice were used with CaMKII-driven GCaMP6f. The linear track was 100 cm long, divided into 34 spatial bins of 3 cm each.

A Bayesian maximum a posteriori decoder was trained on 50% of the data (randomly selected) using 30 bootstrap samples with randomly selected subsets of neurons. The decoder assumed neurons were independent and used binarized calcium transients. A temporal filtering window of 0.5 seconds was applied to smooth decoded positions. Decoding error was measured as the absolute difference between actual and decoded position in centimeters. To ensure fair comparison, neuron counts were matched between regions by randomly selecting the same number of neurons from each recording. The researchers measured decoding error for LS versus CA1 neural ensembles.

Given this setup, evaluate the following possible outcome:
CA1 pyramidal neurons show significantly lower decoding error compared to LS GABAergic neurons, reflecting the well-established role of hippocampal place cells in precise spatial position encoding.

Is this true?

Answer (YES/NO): NO